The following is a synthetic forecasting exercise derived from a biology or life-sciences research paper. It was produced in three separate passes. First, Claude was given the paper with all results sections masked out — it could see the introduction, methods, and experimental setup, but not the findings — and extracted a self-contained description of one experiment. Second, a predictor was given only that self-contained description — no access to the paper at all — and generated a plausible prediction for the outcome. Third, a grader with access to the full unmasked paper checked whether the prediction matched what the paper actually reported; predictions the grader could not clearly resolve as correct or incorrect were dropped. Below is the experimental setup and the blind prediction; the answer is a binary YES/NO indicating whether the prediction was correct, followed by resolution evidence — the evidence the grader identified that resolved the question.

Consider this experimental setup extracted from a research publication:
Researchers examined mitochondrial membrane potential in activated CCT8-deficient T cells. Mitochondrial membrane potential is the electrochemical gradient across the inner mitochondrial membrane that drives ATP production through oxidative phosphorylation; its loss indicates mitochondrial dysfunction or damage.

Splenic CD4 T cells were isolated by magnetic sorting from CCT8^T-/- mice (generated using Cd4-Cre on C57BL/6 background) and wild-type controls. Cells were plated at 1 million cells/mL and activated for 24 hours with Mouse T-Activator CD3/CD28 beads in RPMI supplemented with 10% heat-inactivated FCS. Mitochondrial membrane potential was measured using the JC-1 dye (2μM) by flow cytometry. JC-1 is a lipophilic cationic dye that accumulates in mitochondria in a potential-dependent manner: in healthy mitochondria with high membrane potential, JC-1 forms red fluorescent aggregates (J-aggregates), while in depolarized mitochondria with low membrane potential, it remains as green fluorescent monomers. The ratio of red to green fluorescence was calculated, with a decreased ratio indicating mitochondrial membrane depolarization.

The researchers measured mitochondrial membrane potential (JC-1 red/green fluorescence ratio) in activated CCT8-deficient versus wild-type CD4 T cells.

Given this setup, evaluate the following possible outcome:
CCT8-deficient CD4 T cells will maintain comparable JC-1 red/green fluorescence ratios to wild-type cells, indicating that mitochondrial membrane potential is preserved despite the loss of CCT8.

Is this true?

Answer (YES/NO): YES